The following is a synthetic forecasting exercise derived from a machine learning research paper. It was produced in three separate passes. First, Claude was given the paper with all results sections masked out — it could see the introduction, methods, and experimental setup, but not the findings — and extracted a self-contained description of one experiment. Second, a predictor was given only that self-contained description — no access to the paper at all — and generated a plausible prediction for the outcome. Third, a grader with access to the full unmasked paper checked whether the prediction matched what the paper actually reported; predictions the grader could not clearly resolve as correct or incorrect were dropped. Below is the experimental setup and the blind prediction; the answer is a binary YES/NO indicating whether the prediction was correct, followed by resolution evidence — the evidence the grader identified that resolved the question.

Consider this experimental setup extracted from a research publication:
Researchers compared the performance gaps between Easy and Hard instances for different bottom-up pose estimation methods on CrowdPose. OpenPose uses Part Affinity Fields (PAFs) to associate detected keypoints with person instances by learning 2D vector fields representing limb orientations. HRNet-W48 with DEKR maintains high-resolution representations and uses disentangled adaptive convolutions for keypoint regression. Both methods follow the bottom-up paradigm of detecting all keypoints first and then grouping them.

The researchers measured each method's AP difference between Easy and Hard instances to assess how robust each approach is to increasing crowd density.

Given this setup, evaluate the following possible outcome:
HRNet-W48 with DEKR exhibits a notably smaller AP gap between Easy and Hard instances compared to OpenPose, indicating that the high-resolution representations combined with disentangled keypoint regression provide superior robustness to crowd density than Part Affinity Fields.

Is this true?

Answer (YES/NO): YES